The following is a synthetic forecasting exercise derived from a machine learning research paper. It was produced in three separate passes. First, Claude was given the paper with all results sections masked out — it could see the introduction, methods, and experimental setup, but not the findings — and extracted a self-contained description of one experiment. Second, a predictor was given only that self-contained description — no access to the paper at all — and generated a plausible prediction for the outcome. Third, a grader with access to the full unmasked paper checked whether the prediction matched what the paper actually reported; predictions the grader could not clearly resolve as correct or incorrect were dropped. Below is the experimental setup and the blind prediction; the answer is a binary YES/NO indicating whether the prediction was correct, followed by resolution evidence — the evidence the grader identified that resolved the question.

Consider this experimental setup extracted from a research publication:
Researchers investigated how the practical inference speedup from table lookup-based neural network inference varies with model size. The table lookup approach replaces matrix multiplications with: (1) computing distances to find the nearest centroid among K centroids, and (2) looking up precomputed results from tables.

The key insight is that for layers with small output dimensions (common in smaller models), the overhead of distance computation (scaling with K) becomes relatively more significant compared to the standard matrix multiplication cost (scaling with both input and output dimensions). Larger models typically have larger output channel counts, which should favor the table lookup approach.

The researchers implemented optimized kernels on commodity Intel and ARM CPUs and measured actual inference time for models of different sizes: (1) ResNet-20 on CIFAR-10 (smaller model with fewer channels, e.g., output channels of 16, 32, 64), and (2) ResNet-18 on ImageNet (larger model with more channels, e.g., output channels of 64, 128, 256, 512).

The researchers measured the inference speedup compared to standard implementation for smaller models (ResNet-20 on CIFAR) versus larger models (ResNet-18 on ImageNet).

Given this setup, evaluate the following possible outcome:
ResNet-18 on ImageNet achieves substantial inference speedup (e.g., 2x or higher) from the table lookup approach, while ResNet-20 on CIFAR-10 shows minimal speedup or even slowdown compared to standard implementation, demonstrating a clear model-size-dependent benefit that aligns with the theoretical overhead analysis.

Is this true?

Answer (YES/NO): YES